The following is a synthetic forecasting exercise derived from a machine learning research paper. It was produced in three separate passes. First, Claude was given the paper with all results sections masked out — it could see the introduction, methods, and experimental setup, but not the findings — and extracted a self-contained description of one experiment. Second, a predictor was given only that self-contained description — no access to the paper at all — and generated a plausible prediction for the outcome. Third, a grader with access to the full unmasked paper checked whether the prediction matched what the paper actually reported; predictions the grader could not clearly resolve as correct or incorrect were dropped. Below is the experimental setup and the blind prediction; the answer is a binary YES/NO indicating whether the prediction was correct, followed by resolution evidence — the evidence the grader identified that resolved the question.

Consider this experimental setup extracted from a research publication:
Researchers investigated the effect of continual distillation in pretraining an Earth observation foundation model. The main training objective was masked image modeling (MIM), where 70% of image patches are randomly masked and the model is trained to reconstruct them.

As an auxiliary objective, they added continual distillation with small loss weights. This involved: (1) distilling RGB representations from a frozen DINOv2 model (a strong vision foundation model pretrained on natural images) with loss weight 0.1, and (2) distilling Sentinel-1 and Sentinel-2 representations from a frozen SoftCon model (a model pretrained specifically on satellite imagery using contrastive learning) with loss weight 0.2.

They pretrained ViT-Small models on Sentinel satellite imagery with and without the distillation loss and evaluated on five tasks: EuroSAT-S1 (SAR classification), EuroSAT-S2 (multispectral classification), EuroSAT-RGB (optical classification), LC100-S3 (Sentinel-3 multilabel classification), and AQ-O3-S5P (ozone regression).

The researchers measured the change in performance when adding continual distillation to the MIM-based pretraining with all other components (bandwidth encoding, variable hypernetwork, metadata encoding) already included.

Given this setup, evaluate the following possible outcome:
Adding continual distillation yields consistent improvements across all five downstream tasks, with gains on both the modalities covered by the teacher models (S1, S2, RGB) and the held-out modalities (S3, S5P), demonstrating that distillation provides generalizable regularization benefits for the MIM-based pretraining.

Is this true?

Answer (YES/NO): NO